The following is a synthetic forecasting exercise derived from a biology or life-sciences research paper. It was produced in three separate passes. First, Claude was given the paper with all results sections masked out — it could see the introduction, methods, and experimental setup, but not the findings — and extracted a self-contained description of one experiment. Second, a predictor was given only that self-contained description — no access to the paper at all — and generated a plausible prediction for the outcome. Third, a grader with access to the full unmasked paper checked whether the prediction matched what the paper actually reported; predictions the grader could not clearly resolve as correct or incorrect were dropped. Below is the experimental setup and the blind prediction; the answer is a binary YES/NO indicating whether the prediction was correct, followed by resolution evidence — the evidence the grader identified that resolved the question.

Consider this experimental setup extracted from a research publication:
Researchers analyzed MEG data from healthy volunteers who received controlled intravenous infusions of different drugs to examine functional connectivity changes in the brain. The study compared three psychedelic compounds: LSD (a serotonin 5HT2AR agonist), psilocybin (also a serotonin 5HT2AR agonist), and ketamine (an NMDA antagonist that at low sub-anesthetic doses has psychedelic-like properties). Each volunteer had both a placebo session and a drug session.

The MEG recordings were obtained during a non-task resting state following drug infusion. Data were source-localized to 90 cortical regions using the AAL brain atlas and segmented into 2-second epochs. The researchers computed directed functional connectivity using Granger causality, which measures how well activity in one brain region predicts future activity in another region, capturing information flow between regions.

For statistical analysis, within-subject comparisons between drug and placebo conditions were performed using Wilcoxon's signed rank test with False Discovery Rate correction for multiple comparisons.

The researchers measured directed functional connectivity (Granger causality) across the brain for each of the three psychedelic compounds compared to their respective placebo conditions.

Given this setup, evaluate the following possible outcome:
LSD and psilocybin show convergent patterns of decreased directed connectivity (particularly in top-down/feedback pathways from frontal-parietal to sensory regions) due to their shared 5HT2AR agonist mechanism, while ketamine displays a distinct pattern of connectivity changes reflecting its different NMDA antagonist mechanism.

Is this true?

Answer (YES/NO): NO